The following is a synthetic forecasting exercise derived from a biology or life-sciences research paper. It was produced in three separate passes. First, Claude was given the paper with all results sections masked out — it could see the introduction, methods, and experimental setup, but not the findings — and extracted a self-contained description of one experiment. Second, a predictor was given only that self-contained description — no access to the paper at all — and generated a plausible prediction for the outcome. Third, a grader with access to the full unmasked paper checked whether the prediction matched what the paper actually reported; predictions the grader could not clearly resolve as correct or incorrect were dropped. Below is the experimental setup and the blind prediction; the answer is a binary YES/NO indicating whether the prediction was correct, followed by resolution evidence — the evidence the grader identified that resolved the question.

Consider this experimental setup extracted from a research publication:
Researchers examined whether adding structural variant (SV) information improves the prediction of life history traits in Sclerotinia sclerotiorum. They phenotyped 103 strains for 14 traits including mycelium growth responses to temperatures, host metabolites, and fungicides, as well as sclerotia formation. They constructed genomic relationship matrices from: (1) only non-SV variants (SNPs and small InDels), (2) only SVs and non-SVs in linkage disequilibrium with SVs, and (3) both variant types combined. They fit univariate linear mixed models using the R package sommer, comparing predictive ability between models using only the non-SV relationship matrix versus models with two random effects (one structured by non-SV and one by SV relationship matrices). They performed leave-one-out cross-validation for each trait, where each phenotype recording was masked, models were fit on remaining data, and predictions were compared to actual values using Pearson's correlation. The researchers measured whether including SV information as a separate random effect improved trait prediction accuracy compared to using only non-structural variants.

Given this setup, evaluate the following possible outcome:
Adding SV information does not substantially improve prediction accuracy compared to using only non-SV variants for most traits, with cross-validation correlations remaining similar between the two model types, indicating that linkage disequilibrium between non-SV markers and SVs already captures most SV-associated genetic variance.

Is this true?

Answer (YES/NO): NO